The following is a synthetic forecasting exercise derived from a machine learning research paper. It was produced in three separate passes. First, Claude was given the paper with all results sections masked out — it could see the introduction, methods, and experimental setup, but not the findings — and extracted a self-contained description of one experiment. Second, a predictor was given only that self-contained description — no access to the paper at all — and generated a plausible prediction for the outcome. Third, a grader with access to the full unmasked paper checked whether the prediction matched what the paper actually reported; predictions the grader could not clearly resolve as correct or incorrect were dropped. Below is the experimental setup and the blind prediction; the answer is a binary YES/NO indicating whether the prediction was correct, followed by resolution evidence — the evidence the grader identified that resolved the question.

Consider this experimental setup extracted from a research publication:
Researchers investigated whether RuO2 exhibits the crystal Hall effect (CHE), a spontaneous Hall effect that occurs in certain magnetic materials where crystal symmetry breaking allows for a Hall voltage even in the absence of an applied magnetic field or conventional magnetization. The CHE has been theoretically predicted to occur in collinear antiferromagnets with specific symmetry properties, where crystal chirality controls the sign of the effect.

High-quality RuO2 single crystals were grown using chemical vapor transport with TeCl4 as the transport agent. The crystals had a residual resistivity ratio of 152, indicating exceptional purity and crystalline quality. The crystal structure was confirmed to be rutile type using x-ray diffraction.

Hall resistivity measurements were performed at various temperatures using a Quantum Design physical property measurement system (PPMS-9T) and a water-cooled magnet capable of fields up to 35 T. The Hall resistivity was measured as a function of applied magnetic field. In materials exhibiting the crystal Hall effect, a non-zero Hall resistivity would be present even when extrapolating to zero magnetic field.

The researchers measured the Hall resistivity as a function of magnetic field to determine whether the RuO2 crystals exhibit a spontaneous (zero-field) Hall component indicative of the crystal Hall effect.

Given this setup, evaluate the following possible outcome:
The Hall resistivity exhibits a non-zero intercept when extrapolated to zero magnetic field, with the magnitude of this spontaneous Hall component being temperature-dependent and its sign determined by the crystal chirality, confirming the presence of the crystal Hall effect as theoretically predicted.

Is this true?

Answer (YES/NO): NO